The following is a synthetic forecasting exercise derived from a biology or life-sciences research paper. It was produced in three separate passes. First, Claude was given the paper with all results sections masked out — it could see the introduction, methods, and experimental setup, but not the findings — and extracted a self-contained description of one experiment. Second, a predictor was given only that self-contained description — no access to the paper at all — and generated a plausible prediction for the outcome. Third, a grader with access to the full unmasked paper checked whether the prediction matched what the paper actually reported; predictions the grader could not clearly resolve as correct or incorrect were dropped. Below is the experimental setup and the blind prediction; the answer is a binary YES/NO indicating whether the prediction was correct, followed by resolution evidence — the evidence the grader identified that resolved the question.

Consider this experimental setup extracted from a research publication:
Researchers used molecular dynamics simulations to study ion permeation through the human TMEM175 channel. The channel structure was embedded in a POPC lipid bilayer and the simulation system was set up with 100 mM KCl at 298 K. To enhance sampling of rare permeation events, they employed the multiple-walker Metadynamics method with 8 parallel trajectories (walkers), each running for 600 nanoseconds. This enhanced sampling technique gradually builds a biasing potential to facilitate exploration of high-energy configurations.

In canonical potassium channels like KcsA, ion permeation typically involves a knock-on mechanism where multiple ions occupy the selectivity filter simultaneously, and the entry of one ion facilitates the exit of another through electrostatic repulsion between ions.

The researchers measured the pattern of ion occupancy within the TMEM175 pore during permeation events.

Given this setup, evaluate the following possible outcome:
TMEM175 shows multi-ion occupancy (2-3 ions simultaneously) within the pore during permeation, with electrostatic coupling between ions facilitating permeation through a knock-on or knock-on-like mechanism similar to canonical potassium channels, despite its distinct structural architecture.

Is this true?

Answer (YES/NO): NO